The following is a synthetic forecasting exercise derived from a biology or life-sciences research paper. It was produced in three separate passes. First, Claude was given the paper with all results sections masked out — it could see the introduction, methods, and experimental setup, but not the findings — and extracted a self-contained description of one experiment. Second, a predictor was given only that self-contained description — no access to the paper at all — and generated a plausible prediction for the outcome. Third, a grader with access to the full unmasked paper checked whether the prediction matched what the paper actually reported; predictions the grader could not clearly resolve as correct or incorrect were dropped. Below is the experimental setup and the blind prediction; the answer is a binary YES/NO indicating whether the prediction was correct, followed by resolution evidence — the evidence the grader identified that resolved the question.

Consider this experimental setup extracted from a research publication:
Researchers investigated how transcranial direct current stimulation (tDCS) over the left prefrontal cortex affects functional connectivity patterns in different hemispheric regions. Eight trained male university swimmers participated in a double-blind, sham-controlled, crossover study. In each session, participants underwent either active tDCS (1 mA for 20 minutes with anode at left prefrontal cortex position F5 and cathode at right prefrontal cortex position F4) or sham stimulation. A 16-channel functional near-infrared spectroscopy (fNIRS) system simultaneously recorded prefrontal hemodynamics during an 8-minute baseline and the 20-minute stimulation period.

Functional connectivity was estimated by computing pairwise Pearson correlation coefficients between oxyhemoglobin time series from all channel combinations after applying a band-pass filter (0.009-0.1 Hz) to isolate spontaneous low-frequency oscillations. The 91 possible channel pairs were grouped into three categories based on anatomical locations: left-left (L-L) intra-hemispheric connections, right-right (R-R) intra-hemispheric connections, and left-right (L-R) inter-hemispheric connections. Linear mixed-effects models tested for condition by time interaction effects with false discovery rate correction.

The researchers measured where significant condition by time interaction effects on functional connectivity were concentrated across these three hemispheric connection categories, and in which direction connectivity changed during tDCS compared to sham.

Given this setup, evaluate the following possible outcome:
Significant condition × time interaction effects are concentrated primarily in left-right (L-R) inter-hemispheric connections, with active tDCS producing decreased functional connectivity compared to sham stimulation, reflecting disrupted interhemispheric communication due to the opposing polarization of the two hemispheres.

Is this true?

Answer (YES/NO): NO